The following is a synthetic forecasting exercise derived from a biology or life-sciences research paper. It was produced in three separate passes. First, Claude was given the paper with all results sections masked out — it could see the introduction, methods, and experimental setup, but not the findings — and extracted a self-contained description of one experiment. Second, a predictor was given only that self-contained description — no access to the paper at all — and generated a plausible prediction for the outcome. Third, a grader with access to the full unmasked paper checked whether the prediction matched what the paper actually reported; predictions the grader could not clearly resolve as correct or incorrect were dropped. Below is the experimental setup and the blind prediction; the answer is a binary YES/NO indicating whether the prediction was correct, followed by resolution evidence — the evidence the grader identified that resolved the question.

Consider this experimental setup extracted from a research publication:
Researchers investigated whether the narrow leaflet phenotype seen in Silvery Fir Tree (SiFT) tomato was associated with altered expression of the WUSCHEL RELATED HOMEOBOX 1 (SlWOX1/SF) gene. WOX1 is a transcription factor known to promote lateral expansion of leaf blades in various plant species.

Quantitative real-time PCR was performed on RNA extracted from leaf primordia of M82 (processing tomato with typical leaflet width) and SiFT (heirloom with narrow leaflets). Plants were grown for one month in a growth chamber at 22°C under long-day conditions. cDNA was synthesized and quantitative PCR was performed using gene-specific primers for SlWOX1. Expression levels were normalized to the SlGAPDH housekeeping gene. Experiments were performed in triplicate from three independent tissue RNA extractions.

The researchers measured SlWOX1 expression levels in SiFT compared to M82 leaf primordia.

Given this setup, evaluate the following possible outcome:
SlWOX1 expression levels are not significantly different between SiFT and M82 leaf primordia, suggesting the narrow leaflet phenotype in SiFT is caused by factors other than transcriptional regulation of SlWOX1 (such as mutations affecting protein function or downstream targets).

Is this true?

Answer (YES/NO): NO